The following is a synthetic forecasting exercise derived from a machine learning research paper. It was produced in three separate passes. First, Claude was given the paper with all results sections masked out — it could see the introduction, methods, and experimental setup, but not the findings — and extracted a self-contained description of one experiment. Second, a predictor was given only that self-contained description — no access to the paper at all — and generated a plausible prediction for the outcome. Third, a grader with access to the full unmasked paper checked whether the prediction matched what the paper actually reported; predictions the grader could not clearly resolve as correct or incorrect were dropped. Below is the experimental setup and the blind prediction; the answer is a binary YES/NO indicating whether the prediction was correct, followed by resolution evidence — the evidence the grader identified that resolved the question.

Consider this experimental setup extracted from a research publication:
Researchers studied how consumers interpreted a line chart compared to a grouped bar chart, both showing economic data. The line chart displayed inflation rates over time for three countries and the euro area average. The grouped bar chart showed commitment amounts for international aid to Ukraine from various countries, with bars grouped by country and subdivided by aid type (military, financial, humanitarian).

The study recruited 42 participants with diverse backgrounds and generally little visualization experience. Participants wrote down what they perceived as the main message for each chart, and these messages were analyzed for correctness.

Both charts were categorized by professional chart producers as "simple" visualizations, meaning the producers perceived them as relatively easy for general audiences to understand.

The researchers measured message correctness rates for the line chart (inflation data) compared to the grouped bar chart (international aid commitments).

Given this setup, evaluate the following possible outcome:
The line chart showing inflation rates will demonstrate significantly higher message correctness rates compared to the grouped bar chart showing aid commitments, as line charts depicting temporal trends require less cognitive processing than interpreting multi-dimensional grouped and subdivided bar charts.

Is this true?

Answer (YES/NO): NO